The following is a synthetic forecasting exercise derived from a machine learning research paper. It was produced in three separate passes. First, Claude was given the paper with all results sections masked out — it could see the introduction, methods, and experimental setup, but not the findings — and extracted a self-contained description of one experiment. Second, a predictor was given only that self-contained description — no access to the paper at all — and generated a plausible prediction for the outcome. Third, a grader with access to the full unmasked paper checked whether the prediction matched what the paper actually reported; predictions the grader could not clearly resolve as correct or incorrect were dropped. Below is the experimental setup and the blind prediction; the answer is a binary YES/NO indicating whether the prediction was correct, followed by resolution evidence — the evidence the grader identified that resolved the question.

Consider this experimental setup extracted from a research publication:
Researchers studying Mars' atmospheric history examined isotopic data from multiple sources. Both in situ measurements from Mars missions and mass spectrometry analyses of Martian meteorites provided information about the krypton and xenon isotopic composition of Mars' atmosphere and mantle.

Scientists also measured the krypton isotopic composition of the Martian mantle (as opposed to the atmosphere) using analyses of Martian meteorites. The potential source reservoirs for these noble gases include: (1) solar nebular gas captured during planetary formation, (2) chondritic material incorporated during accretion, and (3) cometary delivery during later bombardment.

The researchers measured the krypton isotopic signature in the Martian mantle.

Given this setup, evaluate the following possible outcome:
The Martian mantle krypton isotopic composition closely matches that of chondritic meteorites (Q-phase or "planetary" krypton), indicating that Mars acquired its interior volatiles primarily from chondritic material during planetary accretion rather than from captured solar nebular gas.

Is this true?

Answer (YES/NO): YES